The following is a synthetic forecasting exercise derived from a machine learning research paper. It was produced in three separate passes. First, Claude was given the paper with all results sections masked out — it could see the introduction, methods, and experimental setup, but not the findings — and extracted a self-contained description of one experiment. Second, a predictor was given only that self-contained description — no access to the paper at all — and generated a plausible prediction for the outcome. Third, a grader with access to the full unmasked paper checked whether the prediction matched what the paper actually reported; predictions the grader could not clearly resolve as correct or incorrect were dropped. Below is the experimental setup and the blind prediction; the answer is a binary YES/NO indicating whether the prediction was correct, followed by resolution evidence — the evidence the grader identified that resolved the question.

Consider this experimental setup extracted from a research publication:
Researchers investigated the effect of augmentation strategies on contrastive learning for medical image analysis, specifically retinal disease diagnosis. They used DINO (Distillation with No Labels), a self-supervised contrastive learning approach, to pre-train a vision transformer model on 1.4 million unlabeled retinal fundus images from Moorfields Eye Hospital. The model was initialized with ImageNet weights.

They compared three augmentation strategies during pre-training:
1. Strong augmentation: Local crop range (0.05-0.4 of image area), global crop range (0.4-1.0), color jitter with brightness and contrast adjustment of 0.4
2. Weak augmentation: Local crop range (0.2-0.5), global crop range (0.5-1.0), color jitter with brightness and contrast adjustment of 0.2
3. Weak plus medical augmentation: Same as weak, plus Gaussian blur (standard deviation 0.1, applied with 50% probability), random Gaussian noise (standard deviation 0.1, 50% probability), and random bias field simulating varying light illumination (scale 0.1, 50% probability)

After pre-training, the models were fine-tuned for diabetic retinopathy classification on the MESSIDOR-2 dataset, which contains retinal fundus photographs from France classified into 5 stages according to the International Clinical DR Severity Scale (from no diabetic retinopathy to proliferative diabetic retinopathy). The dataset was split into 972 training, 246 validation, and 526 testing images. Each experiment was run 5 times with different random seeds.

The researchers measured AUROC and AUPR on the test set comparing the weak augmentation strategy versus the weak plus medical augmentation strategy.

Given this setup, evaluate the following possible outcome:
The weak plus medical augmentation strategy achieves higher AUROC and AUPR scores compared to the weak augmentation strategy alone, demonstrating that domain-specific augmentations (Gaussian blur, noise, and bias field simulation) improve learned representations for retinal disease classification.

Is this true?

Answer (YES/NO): NO